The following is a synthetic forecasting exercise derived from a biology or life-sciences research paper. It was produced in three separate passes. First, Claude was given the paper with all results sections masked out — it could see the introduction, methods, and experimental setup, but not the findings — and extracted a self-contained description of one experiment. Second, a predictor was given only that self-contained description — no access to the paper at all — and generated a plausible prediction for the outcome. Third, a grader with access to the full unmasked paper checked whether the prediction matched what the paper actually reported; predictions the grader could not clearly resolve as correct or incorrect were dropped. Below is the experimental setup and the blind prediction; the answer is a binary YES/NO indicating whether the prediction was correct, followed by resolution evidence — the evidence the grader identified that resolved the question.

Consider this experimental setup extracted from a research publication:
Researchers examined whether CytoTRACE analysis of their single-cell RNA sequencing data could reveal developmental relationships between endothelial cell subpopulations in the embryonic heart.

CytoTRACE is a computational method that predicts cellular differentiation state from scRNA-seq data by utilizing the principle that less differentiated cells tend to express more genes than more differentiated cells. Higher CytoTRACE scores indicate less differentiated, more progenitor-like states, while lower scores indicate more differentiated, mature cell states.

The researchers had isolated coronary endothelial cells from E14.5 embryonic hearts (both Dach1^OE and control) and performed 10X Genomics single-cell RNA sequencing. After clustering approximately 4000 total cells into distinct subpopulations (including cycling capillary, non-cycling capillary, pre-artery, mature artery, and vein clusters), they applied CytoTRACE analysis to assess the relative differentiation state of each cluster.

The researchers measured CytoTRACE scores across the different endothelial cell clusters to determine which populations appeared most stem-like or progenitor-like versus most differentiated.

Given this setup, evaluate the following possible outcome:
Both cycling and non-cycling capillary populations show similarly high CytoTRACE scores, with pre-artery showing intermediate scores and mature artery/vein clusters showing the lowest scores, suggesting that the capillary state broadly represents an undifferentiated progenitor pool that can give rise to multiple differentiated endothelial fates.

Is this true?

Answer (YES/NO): NO